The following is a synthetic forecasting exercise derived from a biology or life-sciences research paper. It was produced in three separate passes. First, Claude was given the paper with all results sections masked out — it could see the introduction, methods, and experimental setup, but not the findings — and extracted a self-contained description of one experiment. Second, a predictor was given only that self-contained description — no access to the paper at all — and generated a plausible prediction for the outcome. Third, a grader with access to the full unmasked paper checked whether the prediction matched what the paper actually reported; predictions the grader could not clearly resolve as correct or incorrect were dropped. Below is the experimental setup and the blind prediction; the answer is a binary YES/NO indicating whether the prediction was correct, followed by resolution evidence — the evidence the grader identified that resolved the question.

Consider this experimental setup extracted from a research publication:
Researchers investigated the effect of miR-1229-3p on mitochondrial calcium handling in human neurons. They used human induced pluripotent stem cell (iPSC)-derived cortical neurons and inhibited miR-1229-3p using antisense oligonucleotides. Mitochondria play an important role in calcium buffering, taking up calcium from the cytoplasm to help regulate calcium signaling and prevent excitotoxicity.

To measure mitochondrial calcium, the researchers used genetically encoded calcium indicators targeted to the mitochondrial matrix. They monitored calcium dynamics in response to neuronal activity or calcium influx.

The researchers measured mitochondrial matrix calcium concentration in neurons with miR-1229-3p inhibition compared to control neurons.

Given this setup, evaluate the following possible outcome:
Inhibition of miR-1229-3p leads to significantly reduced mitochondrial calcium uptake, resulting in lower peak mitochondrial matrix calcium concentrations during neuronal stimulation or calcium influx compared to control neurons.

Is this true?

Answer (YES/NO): NO